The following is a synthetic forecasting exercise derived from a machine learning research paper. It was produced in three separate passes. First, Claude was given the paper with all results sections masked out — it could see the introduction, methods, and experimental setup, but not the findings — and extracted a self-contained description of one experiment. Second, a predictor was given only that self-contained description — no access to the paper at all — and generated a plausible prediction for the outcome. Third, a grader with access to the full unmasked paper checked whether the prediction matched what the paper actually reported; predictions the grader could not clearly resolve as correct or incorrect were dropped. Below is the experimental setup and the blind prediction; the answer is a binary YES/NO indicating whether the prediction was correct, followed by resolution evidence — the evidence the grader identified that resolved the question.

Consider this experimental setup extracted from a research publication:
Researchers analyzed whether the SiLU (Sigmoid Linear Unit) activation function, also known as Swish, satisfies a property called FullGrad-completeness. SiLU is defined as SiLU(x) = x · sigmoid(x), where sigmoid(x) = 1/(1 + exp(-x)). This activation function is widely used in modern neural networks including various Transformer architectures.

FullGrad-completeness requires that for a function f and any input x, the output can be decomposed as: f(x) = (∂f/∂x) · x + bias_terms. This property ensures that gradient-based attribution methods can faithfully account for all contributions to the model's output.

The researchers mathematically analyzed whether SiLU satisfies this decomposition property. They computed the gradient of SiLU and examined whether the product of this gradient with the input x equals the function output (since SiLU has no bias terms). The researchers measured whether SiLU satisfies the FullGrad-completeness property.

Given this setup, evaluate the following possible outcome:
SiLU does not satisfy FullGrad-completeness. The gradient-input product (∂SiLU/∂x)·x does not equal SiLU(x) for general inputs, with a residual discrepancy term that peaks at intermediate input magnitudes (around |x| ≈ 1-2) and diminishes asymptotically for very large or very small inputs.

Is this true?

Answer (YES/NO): YES